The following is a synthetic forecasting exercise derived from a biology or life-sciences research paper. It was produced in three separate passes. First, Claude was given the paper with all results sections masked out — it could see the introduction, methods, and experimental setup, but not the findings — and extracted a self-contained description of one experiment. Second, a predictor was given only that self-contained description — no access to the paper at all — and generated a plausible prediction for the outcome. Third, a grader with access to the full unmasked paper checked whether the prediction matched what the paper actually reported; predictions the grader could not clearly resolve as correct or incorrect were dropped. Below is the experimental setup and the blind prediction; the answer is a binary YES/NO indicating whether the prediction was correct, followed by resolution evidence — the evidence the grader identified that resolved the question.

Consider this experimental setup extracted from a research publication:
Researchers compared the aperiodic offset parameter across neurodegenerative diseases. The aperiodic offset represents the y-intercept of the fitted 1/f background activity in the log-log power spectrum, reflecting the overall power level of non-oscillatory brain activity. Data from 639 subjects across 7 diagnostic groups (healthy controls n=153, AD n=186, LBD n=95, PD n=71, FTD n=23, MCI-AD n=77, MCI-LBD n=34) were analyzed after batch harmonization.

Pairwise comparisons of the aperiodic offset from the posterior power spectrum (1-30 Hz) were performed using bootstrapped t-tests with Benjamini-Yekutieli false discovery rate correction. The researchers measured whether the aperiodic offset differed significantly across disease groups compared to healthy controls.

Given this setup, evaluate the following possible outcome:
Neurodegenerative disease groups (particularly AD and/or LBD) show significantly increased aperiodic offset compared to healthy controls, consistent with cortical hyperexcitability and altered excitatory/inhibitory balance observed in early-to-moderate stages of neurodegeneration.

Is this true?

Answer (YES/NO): YES